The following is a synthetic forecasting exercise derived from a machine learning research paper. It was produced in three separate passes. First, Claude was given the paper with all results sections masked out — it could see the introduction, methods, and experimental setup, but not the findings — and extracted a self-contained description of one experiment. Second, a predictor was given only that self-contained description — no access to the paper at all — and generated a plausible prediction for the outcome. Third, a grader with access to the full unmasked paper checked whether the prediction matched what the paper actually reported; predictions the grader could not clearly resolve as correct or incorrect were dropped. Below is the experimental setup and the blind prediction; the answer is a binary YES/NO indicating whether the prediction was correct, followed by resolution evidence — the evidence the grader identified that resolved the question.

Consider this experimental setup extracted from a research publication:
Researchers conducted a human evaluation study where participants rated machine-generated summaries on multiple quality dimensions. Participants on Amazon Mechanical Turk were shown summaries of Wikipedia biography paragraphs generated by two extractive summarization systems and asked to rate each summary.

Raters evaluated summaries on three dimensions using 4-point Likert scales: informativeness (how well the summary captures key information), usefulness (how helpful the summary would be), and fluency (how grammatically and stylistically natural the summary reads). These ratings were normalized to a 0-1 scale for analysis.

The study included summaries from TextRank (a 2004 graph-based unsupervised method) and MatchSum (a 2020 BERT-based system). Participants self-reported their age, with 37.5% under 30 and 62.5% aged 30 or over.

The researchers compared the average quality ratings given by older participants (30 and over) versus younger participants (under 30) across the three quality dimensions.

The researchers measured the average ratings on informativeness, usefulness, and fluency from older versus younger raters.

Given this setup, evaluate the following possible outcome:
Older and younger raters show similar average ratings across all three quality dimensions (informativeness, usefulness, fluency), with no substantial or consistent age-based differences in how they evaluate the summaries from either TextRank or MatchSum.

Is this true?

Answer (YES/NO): NO